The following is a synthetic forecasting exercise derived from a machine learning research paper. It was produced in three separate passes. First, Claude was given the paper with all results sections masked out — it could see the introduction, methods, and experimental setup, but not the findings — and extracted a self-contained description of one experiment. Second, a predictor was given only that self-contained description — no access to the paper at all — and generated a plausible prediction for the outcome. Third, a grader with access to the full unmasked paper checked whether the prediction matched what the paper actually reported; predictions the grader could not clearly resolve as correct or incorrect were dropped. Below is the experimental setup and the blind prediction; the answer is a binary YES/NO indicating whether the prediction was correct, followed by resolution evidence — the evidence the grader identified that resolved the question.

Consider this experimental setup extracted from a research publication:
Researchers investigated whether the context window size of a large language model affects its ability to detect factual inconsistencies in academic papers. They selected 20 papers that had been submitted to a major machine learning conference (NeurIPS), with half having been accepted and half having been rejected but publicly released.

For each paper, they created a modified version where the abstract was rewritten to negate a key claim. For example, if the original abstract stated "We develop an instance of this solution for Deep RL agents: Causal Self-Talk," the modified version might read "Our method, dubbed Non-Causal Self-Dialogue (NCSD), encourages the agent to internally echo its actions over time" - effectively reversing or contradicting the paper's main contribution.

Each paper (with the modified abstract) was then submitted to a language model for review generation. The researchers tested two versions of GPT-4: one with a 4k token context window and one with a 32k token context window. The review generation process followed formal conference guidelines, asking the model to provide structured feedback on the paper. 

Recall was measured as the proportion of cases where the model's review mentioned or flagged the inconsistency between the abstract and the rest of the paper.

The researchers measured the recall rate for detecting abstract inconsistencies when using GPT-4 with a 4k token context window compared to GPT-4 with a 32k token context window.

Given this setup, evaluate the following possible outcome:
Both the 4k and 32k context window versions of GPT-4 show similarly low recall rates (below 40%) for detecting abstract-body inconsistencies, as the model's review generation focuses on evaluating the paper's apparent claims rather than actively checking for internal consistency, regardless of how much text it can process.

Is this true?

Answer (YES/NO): NO